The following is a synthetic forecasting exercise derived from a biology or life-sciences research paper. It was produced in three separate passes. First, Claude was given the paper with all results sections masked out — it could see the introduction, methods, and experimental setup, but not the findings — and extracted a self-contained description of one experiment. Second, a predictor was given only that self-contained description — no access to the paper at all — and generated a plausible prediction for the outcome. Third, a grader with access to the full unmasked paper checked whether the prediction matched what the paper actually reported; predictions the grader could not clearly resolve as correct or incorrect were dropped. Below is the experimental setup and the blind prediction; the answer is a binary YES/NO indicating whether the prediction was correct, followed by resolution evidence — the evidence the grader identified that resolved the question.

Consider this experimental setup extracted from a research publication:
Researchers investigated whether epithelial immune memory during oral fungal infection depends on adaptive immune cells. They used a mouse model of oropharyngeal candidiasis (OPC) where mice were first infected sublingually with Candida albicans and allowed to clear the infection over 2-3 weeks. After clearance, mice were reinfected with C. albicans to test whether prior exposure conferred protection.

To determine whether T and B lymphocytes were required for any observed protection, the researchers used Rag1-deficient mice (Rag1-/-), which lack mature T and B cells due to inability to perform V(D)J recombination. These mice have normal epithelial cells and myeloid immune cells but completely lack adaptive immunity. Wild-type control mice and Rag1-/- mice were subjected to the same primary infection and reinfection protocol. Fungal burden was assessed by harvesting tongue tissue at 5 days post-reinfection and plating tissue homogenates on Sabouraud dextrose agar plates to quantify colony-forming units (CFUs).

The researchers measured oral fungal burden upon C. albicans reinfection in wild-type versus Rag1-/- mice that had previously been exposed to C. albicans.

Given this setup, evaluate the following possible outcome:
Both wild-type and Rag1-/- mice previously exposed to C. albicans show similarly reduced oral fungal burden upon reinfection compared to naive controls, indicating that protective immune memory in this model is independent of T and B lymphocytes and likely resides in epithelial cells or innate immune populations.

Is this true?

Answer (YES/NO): YES